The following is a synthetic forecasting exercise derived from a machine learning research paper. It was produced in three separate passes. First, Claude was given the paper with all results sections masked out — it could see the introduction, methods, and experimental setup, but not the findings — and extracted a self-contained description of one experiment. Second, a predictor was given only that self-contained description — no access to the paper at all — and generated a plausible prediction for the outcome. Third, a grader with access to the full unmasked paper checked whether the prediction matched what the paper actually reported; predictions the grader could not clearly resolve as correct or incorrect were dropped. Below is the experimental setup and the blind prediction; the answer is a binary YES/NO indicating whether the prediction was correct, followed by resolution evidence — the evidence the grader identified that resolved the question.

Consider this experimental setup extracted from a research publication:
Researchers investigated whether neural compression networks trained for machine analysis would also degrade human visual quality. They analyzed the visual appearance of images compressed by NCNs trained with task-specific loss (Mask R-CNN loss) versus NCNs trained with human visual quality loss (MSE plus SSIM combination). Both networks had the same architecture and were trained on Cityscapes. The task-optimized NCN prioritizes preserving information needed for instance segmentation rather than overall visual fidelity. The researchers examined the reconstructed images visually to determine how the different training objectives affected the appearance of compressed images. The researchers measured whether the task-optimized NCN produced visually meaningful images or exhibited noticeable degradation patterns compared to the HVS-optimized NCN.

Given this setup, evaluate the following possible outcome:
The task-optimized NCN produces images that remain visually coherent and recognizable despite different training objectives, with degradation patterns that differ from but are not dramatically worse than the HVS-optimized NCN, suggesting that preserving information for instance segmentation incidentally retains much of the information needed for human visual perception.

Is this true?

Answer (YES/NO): NO